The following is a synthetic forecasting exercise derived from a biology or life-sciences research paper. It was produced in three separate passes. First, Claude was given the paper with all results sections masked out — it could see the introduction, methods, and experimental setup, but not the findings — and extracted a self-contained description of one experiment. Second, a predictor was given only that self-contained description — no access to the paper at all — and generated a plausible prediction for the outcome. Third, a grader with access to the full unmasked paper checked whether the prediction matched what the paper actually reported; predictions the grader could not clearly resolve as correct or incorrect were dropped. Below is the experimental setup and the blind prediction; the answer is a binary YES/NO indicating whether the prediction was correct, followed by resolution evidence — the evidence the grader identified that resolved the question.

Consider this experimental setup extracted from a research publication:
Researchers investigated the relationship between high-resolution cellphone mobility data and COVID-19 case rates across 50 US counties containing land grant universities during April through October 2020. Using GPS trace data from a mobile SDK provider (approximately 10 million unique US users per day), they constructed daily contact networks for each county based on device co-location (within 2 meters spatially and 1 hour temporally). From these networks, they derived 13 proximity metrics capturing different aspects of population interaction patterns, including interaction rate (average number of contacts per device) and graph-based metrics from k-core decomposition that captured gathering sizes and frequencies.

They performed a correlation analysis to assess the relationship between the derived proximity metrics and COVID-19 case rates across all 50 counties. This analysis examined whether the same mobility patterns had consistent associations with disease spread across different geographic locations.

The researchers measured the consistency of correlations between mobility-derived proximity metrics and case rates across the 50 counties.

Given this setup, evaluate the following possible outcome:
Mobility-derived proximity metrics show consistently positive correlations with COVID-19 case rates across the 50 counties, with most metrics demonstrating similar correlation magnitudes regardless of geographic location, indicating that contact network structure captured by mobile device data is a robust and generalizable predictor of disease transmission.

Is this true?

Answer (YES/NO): NO